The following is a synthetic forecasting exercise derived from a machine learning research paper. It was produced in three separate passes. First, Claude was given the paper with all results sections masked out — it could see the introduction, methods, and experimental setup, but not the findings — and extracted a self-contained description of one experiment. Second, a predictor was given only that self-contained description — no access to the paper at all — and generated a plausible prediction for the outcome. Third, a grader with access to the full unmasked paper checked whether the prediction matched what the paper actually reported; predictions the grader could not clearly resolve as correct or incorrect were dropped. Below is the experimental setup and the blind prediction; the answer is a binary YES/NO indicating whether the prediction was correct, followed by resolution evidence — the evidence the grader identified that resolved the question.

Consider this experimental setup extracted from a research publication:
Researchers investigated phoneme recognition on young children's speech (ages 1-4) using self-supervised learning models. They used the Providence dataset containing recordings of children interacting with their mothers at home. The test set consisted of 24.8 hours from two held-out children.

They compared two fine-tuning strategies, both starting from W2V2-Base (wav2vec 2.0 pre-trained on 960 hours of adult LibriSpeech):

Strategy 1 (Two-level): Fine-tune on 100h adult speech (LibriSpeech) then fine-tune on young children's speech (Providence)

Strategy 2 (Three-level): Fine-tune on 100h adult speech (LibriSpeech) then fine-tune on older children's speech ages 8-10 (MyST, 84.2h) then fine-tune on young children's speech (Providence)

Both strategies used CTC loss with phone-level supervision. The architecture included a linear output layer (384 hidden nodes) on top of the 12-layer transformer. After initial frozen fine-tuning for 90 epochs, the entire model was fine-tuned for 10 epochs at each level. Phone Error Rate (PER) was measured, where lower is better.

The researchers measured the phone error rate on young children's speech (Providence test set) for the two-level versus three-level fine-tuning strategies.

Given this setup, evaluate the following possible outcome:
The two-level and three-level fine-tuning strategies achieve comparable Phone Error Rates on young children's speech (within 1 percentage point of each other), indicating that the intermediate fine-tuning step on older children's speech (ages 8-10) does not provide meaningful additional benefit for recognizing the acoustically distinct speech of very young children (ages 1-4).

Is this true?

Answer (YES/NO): NO